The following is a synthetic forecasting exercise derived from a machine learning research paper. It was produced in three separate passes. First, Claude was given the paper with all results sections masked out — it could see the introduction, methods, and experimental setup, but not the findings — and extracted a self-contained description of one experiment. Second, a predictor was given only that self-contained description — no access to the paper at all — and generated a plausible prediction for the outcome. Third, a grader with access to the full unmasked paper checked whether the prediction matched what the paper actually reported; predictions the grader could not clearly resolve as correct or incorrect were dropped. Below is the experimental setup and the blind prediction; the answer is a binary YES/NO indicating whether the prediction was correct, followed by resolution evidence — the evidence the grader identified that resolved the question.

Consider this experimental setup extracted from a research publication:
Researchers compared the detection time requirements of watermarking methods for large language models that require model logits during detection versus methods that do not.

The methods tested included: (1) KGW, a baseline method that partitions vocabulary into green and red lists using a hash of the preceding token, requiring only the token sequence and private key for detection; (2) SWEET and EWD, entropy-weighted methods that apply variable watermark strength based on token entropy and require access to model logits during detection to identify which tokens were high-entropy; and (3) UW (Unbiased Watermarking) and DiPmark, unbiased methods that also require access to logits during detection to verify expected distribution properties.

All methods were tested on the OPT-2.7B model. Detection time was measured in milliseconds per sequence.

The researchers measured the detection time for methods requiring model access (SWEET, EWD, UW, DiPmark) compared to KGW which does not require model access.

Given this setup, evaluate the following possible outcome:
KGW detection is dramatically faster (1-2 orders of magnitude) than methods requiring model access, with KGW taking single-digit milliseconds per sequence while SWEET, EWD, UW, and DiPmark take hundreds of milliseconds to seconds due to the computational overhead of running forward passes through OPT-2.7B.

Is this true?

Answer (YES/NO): NO